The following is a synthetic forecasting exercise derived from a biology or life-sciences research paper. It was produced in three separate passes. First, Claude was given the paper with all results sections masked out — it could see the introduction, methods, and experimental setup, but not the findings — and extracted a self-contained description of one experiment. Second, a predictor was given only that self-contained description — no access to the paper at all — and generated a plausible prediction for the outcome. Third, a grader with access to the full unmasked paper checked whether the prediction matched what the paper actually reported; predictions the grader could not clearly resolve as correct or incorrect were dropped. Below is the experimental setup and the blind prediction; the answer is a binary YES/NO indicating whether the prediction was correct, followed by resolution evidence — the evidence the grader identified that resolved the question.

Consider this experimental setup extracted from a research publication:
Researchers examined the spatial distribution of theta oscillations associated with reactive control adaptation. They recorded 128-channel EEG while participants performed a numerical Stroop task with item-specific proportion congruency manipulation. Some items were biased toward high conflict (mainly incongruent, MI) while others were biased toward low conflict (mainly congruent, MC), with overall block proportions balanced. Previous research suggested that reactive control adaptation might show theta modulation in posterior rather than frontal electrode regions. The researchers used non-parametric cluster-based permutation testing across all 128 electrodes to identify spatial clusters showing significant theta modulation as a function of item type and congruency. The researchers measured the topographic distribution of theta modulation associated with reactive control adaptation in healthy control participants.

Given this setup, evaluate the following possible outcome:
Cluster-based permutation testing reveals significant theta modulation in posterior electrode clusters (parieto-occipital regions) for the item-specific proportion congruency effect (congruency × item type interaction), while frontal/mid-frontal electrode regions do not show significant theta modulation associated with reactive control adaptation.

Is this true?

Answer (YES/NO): NO